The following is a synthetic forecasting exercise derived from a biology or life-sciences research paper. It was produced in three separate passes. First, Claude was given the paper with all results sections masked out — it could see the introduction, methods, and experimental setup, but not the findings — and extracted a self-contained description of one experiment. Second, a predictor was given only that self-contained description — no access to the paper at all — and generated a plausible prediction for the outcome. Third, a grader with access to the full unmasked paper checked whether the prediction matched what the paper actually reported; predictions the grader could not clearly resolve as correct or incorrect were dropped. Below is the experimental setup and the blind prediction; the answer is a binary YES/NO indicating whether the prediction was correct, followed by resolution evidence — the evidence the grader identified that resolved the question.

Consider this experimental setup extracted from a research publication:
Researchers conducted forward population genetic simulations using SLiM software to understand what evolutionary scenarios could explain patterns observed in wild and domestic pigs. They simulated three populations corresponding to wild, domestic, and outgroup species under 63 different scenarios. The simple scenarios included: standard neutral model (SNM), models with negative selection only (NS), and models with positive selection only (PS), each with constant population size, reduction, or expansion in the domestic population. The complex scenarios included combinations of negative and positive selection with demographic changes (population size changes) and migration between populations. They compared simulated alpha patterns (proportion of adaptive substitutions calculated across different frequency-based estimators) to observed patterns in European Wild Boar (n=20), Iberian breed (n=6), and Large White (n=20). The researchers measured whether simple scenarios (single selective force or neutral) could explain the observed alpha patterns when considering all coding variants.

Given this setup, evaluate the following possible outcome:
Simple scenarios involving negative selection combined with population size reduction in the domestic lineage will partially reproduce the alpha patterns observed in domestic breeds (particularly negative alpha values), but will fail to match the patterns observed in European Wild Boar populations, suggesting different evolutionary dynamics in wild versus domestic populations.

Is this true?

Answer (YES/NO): NO